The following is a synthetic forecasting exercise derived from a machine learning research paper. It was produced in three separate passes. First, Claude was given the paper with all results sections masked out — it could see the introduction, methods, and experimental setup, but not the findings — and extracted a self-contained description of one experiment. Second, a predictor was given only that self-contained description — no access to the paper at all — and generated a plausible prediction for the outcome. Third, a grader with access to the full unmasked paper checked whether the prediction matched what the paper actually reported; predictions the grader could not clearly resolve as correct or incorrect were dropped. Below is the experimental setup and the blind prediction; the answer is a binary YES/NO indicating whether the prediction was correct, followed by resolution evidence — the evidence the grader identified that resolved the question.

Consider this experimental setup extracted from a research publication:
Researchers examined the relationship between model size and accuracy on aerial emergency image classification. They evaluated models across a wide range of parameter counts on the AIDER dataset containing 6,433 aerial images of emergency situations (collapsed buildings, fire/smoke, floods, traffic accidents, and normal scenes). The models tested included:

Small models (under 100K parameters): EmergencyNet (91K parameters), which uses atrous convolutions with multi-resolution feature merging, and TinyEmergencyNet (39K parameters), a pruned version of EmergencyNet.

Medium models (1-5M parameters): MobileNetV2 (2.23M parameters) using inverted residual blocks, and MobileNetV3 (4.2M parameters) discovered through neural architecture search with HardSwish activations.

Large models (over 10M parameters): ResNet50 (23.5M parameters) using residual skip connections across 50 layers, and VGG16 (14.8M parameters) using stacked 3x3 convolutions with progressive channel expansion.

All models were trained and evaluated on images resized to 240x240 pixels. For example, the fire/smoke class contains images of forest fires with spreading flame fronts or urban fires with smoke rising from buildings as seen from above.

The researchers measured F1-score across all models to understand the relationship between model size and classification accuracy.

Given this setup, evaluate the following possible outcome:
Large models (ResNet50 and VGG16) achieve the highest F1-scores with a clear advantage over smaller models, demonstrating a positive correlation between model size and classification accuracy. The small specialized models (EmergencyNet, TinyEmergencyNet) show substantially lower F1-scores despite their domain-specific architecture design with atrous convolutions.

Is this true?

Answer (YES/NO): NO